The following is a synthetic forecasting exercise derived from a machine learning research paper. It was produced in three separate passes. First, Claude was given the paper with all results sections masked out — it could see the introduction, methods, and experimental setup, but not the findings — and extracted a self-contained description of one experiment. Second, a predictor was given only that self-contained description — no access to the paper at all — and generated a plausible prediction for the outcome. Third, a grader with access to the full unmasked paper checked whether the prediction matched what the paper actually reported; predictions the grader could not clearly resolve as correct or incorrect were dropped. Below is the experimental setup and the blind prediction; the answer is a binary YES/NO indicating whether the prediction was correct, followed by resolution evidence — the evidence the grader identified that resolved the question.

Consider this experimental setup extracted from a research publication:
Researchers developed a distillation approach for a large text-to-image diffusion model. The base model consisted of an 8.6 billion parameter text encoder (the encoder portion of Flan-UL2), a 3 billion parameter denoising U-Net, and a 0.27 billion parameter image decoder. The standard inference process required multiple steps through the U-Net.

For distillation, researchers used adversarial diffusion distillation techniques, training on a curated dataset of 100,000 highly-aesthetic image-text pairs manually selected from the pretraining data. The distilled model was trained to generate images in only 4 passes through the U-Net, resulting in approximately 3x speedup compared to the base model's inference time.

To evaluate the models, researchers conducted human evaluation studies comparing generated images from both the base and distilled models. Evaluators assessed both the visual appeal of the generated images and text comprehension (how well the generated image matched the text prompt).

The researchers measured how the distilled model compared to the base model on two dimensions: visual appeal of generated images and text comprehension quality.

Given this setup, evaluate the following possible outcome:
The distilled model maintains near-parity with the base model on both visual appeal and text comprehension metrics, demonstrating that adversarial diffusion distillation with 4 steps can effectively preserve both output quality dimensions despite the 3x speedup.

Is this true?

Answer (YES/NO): NO